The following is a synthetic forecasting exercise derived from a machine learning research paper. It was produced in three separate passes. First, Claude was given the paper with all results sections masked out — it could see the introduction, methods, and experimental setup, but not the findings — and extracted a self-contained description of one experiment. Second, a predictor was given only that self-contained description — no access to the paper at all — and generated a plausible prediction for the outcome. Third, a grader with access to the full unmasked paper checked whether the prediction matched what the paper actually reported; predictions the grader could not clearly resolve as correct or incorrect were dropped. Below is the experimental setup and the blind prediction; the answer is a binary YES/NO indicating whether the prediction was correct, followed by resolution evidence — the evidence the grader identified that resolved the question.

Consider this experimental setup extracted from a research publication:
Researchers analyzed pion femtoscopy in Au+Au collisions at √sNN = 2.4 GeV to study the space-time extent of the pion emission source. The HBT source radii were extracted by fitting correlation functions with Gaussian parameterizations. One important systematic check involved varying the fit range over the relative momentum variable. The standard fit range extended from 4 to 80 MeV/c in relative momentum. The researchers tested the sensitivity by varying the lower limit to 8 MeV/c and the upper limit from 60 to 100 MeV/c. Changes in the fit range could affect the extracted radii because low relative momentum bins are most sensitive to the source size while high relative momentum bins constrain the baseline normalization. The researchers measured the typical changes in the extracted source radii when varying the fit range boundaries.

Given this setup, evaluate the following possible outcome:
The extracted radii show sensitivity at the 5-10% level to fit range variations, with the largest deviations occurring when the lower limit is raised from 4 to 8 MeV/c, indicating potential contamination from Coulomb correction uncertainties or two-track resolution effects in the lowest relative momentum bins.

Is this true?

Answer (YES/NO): NO